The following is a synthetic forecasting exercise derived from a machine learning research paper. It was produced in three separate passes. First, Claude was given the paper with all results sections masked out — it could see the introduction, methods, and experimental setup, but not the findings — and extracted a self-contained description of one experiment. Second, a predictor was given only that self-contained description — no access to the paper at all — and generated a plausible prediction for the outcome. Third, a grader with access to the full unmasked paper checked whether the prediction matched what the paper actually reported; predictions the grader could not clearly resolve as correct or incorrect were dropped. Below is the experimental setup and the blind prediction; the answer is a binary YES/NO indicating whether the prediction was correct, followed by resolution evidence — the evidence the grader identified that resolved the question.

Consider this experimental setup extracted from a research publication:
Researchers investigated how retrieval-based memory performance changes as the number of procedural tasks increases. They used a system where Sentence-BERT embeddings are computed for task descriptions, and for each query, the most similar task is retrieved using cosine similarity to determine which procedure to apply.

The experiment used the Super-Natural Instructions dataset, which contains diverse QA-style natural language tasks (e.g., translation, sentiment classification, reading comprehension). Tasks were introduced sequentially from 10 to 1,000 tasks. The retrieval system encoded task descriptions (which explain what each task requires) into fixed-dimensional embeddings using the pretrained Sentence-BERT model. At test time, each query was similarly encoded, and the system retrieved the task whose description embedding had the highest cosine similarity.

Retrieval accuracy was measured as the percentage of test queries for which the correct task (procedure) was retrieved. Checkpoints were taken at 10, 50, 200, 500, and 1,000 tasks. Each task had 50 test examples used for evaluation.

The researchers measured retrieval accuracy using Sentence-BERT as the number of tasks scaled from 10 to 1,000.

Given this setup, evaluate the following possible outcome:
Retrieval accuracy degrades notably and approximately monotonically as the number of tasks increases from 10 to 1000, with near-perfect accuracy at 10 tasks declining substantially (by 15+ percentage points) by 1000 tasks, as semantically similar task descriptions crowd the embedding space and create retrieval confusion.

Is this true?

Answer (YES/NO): YES